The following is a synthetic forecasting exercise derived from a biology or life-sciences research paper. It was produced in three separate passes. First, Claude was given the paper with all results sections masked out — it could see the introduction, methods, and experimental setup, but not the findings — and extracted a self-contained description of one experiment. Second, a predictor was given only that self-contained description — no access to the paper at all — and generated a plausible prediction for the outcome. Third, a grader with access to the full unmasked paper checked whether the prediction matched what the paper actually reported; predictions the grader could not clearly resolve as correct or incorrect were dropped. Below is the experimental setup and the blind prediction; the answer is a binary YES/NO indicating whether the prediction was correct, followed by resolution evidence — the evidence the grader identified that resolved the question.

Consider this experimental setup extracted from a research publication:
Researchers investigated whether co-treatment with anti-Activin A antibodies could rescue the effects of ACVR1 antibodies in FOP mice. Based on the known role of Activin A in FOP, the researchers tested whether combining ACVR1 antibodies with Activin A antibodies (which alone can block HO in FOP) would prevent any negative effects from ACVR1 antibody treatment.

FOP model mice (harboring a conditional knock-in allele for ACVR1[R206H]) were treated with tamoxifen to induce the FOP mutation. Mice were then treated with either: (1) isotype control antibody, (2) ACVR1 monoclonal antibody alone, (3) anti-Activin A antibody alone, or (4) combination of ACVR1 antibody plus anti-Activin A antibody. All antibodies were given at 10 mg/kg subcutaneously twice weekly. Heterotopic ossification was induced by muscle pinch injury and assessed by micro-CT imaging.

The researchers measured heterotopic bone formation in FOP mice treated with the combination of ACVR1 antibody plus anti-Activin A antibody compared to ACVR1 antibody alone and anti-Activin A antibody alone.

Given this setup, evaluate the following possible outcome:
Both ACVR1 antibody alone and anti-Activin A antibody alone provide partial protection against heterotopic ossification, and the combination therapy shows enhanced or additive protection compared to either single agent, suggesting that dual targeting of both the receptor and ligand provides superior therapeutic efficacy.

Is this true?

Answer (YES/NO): NO